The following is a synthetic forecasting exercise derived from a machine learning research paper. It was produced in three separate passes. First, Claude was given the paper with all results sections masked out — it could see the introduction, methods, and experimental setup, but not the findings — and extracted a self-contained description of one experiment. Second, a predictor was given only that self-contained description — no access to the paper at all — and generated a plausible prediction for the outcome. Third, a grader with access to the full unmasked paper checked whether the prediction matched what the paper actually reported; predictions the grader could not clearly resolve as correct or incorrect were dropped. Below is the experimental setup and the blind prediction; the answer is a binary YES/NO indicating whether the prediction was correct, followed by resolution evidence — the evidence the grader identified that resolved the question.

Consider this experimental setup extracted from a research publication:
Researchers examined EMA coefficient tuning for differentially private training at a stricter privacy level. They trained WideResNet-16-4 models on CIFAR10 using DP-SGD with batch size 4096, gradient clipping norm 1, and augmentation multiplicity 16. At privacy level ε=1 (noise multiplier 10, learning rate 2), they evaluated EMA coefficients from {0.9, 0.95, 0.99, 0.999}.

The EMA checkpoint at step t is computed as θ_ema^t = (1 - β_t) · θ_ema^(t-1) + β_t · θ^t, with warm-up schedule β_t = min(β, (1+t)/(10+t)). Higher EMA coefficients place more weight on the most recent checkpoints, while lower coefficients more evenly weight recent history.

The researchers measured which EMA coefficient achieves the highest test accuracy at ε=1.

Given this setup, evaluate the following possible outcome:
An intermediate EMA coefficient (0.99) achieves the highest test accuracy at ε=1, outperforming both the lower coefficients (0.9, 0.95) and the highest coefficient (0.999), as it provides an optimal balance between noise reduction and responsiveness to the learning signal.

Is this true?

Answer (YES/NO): NO